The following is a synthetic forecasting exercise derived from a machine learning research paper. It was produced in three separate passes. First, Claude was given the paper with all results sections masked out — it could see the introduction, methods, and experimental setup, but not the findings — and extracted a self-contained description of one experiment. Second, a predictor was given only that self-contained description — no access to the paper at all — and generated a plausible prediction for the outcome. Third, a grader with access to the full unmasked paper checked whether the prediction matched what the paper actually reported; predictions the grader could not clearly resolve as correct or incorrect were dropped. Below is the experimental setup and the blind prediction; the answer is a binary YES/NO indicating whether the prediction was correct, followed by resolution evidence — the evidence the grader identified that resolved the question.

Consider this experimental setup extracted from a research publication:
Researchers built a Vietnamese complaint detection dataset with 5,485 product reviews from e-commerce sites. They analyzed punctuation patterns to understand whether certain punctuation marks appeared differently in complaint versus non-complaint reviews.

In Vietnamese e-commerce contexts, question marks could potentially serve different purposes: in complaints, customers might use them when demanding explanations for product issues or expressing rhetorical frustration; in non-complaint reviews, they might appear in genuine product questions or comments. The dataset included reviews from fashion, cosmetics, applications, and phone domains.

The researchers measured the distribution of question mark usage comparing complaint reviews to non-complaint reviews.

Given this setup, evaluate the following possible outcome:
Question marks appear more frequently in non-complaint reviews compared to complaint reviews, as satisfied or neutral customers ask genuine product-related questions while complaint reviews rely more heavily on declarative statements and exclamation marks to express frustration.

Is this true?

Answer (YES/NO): NO